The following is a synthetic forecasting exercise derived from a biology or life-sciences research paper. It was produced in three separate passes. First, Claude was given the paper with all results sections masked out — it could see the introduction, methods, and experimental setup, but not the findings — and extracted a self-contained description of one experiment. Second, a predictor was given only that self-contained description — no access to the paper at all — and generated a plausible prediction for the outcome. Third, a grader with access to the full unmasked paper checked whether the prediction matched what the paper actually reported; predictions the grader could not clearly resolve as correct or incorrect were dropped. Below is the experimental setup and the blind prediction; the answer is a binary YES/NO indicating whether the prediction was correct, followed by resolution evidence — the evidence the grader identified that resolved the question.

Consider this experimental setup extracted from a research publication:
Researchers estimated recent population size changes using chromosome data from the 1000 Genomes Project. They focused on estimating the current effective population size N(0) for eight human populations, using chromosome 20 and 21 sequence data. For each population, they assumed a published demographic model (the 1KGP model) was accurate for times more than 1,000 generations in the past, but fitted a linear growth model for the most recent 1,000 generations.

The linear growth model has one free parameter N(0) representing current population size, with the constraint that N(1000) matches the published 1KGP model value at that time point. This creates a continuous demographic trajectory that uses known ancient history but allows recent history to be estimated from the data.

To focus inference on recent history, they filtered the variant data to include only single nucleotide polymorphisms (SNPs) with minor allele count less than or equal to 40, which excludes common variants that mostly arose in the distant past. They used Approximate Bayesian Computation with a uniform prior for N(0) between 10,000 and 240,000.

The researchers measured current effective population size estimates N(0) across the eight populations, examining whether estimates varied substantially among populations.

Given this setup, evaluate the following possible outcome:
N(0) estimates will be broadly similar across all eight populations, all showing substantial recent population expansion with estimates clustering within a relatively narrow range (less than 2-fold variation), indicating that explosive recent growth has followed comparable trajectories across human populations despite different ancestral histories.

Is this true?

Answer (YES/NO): NO